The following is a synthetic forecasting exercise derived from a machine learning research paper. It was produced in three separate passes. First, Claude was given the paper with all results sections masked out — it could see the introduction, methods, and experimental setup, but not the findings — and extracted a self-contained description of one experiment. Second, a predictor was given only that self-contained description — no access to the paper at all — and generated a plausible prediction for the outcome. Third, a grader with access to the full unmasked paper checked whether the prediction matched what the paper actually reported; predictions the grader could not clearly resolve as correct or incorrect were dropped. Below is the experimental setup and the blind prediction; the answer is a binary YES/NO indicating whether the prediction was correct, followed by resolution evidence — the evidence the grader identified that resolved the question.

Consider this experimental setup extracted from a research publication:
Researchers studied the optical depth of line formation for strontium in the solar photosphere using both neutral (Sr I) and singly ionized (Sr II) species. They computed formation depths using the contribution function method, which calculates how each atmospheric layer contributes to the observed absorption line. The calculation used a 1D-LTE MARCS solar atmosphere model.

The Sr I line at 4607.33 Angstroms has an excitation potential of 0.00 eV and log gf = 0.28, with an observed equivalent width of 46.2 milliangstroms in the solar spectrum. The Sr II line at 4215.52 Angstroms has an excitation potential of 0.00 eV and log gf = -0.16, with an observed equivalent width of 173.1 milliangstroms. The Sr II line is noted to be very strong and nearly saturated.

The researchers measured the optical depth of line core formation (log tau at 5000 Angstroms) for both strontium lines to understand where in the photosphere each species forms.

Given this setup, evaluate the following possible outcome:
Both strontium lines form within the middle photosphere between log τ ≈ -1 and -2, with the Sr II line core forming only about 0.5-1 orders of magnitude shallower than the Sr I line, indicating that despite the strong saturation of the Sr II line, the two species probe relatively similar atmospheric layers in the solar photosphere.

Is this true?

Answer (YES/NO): NO